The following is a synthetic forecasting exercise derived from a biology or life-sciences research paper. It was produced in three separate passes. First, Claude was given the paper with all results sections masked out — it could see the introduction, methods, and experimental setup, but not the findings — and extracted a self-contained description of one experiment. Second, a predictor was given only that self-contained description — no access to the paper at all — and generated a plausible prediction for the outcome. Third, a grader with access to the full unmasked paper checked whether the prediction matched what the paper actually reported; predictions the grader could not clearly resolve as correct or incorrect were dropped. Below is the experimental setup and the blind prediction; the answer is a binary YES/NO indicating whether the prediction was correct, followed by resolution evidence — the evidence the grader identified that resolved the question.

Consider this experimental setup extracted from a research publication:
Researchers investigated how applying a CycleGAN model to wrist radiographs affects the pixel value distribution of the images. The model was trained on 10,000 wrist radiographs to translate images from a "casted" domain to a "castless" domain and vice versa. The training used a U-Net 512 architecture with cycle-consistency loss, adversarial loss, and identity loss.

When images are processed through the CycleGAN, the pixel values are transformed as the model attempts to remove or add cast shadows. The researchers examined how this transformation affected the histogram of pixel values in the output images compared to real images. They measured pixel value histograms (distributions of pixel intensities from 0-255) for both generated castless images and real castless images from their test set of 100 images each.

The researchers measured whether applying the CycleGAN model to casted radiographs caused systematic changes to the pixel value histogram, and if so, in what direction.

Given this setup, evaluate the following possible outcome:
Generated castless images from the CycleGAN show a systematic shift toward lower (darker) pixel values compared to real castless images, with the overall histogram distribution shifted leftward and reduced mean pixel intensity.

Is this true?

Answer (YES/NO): NO